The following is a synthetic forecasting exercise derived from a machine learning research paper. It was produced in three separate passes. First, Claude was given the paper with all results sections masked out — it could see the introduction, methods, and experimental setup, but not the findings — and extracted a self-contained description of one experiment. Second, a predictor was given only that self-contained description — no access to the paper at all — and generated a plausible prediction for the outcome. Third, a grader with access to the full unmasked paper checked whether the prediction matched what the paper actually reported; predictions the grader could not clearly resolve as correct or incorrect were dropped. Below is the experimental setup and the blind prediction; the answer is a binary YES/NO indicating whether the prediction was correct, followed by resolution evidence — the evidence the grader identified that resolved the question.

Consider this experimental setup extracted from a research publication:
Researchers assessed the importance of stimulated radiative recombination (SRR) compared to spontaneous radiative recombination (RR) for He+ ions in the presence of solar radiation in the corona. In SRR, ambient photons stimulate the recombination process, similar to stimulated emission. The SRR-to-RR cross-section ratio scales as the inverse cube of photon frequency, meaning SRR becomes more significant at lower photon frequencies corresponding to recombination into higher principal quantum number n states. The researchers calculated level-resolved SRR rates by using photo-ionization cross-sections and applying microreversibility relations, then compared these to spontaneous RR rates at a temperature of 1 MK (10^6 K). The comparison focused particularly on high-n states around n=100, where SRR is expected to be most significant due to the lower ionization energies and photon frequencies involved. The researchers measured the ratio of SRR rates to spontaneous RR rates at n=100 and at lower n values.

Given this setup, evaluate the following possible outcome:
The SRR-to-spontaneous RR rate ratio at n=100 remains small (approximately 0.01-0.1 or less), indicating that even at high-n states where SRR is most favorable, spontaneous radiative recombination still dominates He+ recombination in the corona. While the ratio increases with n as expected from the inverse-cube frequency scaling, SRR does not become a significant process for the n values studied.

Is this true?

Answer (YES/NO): NO